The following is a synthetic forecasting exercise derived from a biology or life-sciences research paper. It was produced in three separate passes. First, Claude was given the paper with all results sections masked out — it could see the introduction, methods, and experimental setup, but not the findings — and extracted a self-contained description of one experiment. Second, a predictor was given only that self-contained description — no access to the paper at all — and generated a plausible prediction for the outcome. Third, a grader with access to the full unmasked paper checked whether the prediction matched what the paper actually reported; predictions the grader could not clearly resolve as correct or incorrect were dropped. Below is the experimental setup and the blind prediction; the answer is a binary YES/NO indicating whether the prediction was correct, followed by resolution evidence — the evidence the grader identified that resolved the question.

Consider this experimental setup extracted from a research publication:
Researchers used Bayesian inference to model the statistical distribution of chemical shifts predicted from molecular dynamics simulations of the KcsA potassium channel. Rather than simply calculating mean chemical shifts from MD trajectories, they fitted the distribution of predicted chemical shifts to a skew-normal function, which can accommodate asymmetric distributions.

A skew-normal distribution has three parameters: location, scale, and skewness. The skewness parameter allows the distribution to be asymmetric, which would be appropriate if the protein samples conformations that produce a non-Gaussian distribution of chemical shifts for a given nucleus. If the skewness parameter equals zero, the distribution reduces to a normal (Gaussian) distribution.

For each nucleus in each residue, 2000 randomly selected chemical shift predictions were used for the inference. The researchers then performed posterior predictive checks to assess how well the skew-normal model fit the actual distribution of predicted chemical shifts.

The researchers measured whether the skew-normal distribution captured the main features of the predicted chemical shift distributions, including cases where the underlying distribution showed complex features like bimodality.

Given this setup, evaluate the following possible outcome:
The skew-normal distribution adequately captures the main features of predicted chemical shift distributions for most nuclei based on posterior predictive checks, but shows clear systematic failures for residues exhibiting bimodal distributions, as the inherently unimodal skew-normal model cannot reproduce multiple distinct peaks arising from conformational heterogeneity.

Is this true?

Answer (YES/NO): NO